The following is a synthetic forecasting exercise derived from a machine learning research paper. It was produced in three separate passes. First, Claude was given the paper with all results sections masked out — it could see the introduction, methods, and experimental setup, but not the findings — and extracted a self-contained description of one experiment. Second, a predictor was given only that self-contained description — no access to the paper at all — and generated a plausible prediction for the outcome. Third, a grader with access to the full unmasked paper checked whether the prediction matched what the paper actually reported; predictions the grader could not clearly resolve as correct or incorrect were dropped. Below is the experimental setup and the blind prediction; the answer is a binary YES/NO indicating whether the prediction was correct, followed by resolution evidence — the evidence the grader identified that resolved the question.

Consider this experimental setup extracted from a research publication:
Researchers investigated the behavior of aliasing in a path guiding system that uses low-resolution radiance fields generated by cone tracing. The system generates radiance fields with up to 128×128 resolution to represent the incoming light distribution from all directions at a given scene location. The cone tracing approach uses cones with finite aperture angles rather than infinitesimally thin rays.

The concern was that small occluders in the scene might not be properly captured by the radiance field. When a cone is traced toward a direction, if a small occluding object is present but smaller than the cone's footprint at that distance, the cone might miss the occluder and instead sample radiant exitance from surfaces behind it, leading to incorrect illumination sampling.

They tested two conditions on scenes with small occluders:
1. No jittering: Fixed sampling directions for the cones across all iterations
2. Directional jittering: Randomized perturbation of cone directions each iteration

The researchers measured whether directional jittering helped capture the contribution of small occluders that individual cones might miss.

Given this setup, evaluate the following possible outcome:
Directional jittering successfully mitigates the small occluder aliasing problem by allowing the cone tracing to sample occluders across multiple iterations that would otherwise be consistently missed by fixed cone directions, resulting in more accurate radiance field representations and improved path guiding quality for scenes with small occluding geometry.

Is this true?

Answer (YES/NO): YES